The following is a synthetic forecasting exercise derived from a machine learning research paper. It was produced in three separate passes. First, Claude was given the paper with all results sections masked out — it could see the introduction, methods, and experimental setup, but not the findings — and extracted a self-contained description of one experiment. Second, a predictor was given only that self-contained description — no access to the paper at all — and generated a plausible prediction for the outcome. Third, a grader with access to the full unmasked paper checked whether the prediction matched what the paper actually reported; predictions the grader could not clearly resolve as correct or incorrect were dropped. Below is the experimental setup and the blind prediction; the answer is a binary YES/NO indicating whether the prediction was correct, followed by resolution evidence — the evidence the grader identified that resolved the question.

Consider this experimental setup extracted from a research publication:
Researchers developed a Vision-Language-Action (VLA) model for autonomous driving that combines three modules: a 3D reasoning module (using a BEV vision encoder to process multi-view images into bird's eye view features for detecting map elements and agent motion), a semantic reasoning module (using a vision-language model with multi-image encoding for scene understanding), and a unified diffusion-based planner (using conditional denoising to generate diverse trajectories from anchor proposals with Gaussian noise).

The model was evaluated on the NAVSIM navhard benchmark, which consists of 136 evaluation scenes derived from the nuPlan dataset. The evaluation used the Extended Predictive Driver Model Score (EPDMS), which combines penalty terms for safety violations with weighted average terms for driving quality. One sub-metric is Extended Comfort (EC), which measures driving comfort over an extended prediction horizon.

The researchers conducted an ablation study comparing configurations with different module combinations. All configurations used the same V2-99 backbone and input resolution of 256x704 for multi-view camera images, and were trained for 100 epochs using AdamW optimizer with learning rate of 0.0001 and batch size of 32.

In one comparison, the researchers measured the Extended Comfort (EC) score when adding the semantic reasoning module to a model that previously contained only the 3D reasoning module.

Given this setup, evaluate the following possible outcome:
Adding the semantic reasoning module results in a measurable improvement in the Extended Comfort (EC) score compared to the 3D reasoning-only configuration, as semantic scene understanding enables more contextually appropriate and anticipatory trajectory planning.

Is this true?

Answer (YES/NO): YES